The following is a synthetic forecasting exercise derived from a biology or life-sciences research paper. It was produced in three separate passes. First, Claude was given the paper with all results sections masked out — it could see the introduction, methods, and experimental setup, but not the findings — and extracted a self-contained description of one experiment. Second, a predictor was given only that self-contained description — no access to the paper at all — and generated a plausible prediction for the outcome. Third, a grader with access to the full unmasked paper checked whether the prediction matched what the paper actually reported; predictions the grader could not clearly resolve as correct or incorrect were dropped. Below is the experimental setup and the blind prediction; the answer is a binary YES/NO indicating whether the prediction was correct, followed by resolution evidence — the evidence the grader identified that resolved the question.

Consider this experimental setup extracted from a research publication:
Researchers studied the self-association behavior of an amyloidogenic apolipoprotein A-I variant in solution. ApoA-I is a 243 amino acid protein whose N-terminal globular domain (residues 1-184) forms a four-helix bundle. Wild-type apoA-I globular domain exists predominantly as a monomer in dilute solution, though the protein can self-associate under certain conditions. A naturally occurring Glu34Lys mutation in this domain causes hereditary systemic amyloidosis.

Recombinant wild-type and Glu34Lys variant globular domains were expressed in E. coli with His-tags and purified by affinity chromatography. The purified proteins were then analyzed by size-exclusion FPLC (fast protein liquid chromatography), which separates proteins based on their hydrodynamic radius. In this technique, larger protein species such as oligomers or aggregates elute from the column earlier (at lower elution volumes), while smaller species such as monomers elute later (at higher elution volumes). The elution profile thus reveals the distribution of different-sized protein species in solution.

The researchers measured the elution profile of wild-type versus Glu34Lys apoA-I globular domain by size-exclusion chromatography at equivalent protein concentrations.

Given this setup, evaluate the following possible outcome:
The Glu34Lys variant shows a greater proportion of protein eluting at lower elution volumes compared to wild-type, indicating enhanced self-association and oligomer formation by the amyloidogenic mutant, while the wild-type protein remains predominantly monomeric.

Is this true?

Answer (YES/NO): NO